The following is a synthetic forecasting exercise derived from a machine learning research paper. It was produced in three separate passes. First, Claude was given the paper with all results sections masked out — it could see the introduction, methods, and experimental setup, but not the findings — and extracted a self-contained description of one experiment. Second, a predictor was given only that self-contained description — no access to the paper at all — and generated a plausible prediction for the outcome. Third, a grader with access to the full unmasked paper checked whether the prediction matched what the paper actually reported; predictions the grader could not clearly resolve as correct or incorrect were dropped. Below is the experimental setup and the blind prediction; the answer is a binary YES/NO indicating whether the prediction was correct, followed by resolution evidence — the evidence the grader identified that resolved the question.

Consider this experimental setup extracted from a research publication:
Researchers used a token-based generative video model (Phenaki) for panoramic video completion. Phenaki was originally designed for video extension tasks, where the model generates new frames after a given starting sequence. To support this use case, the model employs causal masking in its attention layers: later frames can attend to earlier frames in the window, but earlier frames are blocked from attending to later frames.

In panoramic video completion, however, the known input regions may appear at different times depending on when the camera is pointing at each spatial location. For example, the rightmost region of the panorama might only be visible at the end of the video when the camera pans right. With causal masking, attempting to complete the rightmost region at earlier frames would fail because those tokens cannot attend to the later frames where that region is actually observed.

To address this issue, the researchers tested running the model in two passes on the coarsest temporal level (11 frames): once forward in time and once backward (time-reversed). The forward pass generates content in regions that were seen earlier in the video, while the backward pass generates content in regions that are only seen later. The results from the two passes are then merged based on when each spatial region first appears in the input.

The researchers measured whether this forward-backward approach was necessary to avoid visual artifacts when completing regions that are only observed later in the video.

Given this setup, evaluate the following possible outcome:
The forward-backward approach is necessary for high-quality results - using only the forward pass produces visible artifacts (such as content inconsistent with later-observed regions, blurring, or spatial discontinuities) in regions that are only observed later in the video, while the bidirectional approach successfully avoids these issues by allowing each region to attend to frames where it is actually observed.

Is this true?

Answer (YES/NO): YES